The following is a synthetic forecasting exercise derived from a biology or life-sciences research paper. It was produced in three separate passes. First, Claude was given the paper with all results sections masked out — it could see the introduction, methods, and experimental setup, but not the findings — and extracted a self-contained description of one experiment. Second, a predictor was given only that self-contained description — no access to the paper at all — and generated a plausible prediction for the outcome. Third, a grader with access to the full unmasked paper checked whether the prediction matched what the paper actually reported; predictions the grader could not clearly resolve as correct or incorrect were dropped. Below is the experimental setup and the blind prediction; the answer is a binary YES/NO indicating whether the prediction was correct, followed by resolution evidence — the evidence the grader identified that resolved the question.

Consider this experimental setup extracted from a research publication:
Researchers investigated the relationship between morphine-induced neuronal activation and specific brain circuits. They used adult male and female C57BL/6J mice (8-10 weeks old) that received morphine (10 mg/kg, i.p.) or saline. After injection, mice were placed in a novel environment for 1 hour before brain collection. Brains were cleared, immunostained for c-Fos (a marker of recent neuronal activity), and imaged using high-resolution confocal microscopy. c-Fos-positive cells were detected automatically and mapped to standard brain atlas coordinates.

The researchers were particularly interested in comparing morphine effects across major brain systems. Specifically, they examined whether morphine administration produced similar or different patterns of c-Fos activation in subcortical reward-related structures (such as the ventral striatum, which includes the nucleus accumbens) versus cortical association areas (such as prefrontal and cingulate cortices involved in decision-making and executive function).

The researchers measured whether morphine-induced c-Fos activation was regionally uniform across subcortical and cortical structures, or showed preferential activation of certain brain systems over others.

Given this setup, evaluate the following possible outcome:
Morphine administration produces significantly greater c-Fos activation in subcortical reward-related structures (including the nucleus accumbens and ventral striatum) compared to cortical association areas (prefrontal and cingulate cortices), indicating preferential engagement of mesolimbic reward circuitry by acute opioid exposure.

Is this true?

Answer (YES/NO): NO